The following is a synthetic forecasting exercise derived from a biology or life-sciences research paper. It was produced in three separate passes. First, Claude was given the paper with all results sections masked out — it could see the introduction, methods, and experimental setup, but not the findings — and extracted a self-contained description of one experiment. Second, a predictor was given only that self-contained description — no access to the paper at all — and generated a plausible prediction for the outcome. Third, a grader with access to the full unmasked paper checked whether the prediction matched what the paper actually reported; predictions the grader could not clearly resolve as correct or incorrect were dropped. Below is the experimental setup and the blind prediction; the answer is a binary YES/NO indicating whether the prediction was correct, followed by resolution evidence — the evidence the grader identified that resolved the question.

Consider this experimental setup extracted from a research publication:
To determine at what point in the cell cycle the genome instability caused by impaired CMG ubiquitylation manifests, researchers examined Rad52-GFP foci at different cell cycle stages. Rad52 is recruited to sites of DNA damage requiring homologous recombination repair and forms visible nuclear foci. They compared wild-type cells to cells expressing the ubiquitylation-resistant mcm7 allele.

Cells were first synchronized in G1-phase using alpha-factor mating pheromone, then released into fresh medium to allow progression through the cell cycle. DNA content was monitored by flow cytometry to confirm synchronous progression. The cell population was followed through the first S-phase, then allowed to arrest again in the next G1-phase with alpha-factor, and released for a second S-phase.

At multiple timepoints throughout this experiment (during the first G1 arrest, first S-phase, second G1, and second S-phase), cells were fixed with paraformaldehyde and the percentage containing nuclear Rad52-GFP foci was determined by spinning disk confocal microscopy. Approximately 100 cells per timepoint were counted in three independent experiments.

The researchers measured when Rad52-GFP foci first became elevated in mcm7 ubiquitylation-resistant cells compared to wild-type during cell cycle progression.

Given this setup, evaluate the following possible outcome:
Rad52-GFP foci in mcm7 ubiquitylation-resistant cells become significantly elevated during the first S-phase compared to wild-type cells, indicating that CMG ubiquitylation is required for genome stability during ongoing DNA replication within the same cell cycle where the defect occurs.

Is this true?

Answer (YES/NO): NO